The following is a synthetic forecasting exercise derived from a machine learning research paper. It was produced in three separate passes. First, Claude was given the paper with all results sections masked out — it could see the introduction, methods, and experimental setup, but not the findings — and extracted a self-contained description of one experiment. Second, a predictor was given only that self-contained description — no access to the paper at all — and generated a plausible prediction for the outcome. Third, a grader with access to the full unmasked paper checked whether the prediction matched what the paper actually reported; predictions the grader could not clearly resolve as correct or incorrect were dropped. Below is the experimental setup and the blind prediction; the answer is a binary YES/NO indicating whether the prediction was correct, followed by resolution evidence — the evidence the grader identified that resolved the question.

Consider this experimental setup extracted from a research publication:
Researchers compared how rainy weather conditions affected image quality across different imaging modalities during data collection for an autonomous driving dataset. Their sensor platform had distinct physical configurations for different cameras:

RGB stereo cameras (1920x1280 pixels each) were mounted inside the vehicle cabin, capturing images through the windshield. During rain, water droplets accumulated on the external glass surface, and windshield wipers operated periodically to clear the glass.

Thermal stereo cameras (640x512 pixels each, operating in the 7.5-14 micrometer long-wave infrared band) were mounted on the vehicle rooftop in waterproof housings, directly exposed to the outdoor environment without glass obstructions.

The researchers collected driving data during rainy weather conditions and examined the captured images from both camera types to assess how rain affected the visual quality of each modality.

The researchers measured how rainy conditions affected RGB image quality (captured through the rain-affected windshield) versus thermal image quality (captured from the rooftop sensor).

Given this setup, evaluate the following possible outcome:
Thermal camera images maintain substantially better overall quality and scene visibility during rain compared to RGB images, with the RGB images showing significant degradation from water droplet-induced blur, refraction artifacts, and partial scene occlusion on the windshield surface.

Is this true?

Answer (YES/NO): YES